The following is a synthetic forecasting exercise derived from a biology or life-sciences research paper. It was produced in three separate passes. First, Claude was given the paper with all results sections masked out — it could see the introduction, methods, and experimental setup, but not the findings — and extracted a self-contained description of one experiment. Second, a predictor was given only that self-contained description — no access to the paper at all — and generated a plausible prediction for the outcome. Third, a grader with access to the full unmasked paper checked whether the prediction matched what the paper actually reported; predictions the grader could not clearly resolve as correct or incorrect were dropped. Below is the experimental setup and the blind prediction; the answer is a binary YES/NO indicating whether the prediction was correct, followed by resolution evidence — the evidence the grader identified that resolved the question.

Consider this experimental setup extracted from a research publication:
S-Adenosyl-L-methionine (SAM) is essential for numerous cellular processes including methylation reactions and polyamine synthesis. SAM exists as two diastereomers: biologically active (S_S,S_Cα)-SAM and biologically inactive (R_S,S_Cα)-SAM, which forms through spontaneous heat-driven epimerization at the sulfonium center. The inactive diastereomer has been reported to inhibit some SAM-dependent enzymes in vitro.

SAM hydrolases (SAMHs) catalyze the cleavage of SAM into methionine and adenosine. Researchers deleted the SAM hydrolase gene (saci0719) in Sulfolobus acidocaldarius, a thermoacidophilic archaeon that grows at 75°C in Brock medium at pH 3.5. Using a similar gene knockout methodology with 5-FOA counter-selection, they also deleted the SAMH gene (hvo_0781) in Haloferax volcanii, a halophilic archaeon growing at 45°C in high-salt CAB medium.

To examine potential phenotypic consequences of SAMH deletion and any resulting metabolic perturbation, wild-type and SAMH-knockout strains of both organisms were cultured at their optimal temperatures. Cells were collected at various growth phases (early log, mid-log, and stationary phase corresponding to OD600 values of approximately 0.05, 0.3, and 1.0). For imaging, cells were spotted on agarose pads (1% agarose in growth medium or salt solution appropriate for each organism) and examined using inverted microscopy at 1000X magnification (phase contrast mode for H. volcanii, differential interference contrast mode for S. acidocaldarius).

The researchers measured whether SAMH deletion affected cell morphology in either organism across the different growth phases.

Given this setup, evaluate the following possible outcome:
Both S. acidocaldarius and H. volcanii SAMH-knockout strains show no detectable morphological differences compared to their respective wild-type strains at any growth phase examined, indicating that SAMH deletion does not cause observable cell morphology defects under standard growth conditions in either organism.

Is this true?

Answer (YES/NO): YES